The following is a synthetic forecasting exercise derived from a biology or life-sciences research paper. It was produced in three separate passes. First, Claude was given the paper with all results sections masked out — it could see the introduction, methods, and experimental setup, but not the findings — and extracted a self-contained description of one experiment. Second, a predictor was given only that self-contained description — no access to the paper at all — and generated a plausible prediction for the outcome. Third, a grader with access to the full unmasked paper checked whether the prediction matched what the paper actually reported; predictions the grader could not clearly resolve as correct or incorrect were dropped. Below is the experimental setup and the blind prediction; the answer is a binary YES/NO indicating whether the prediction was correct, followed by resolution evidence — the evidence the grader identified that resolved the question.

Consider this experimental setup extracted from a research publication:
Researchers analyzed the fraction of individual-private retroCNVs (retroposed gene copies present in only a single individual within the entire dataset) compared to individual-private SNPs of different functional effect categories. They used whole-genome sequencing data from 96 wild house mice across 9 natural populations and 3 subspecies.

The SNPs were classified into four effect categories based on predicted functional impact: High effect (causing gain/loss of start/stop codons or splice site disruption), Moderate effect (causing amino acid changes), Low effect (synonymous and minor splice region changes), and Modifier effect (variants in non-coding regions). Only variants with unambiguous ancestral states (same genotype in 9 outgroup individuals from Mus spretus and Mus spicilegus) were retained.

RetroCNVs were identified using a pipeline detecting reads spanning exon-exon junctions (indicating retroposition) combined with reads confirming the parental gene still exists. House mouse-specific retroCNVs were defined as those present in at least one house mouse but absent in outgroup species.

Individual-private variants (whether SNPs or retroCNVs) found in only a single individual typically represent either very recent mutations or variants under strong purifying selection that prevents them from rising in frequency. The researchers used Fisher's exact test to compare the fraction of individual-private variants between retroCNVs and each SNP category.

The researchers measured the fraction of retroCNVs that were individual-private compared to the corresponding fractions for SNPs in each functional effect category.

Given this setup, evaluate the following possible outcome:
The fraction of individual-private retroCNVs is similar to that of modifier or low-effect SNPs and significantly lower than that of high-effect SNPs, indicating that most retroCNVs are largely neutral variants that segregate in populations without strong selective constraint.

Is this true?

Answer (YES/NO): NO